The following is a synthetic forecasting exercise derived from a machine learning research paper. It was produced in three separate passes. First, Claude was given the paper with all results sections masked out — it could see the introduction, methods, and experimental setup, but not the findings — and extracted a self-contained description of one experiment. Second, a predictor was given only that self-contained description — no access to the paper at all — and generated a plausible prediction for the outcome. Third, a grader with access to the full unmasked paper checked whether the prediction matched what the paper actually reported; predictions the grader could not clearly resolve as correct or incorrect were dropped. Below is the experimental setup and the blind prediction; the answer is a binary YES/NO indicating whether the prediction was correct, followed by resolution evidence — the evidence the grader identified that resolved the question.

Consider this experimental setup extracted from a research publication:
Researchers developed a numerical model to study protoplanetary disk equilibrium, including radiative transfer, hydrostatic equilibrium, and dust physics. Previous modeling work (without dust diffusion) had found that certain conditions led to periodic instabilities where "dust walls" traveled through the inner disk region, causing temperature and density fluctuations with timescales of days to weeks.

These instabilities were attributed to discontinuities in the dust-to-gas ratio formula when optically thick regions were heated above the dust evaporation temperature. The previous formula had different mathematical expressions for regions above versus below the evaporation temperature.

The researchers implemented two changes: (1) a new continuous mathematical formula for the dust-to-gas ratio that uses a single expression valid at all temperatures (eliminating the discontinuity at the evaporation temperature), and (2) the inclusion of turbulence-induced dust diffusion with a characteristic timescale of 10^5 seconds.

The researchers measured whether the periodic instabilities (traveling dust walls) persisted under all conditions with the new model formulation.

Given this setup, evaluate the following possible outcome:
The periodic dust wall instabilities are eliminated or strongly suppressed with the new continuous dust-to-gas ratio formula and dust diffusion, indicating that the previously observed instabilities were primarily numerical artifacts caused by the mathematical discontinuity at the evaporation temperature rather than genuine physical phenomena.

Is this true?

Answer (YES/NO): YES